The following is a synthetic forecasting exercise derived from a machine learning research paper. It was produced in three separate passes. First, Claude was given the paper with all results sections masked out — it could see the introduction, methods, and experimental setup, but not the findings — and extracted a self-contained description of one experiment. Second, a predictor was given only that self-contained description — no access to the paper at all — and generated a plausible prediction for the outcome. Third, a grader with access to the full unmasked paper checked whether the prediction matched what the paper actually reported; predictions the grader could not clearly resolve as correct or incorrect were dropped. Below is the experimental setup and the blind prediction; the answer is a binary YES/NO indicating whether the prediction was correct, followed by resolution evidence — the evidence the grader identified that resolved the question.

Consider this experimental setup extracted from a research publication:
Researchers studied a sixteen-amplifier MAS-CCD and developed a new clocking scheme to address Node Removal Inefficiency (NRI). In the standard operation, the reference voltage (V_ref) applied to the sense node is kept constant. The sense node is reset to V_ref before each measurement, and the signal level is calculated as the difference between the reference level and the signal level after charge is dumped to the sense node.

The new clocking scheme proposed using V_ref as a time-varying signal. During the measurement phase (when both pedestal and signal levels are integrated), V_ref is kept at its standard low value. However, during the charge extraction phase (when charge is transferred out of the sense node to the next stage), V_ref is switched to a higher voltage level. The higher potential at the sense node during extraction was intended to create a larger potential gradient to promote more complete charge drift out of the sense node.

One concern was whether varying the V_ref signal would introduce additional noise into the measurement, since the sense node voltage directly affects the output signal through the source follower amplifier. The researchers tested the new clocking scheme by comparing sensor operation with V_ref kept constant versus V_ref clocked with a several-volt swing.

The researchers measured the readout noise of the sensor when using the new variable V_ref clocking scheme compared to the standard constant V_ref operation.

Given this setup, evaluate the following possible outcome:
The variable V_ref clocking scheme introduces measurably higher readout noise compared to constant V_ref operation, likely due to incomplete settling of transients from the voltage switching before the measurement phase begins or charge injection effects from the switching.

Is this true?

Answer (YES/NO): NO